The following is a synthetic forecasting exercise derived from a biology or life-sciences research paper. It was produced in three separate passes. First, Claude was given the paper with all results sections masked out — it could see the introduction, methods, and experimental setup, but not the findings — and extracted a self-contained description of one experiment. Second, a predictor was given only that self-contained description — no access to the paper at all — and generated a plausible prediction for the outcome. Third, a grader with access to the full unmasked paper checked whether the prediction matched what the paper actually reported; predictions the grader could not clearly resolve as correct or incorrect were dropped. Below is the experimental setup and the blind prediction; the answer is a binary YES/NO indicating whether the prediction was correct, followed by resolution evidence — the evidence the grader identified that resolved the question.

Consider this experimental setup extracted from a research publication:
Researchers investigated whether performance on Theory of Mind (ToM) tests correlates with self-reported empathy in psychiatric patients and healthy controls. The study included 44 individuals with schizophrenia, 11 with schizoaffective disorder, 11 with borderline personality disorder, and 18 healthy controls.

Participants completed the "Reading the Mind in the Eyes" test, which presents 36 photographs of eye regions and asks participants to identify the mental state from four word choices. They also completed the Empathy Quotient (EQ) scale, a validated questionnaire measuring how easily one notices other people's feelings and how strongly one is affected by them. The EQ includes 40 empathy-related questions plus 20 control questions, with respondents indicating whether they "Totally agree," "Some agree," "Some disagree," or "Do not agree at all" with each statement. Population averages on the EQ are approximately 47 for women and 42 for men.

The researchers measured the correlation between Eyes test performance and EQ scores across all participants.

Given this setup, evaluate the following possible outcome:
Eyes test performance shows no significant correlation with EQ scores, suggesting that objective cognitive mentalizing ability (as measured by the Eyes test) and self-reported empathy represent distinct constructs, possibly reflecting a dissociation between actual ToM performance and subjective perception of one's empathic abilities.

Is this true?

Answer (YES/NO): NO